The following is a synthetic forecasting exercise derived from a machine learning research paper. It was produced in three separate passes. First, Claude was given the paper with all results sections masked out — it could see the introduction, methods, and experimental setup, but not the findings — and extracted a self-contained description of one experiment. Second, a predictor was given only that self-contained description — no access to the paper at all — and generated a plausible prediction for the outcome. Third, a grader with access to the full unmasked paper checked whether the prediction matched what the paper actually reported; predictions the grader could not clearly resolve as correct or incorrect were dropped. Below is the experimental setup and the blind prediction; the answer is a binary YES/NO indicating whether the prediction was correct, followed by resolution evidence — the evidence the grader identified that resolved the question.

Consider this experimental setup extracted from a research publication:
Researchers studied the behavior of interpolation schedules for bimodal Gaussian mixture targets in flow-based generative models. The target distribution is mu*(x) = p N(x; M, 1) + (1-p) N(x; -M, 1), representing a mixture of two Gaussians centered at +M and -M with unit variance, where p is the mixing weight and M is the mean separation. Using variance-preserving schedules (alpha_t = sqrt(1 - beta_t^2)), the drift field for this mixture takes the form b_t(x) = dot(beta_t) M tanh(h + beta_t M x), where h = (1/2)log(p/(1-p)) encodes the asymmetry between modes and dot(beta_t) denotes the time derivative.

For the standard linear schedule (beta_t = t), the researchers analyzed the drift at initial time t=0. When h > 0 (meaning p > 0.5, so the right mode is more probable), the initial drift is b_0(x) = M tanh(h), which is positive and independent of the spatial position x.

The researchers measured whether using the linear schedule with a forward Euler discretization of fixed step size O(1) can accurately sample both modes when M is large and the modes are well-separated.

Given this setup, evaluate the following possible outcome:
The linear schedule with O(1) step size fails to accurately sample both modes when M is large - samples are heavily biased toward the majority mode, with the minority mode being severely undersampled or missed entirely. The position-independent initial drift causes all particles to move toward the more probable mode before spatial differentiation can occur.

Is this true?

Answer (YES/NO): YES